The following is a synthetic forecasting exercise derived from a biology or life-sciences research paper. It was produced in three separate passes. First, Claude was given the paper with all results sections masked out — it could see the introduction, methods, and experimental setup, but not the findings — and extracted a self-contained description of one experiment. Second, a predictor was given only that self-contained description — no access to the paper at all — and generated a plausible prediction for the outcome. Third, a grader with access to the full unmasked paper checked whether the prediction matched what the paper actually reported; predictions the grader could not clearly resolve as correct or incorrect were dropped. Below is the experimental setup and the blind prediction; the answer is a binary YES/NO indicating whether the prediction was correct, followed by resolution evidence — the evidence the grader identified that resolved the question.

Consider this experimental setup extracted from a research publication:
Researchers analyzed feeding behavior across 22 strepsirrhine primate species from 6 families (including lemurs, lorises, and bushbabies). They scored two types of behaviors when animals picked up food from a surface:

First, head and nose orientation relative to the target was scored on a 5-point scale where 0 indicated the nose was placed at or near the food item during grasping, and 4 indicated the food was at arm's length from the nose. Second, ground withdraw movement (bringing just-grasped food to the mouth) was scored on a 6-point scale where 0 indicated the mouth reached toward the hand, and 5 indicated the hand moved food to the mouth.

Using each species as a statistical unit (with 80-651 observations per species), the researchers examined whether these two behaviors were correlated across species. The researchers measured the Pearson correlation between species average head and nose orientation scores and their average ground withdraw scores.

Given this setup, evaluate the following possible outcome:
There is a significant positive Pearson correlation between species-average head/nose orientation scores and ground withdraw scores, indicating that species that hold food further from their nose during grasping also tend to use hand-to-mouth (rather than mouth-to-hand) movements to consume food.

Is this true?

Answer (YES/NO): YES